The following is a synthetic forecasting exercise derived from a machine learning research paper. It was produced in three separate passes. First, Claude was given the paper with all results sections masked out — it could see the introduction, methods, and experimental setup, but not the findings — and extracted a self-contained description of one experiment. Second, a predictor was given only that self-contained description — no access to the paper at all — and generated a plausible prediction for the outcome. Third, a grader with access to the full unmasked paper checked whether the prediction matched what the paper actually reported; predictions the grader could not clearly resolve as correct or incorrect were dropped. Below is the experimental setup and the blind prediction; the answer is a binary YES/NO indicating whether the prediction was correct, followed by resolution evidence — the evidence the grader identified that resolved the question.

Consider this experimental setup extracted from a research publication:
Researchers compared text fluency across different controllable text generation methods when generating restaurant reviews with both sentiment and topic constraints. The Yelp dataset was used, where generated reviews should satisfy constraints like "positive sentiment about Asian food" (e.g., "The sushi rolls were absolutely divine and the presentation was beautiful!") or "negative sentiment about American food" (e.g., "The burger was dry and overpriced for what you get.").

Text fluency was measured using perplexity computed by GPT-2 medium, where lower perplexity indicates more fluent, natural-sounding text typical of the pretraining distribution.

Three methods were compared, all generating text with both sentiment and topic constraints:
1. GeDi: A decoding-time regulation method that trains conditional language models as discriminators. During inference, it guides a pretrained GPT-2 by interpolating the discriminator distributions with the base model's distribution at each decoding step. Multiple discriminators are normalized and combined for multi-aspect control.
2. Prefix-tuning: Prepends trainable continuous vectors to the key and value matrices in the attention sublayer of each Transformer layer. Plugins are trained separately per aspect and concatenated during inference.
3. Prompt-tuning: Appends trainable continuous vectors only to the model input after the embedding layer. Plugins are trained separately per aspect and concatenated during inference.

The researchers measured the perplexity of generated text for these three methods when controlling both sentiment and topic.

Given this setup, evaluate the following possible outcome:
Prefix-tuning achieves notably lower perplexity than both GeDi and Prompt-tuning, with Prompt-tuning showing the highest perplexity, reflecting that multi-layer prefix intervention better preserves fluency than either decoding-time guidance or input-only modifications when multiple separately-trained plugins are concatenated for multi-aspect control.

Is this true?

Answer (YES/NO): NO